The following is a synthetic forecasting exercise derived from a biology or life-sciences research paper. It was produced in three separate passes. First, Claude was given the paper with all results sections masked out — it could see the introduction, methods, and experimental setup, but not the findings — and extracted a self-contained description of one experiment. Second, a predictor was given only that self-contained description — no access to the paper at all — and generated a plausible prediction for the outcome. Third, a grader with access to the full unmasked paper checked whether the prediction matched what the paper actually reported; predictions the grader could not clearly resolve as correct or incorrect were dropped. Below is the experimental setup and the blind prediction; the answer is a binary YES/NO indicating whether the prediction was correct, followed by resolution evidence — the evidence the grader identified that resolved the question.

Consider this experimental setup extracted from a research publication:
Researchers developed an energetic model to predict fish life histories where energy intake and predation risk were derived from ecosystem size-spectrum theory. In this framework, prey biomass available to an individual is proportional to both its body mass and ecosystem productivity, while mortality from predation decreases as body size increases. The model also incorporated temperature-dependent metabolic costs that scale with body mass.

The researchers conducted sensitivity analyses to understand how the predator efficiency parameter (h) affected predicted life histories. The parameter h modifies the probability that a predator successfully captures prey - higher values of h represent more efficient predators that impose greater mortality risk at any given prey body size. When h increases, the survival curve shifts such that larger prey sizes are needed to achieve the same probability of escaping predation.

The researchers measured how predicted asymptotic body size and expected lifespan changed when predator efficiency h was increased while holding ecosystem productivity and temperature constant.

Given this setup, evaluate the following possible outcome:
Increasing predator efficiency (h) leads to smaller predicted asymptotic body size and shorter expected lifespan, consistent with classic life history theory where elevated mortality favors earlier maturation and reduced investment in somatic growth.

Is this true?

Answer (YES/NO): NO